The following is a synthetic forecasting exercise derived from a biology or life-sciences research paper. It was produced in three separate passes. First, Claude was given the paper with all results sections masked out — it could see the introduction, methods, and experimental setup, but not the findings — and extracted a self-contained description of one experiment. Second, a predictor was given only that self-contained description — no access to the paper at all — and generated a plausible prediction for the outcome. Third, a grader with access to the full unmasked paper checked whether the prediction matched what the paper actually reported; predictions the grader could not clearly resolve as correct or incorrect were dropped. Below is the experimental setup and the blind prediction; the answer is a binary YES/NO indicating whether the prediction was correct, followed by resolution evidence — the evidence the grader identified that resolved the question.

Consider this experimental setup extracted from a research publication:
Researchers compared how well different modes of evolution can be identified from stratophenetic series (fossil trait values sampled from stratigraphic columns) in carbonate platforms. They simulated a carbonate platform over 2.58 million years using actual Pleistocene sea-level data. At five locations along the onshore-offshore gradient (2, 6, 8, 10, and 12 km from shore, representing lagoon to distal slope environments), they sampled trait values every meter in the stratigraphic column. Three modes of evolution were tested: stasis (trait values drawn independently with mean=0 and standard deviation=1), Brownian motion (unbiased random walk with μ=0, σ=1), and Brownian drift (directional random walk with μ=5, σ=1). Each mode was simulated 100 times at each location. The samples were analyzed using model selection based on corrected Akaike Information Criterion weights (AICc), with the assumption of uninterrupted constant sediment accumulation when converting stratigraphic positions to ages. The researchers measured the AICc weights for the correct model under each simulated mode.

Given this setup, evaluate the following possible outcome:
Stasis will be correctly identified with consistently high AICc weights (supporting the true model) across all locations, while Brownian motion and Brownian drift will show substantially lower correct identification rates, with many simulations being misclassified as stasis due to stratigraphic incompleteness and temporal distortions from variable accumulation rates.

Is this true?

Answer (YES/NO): NO